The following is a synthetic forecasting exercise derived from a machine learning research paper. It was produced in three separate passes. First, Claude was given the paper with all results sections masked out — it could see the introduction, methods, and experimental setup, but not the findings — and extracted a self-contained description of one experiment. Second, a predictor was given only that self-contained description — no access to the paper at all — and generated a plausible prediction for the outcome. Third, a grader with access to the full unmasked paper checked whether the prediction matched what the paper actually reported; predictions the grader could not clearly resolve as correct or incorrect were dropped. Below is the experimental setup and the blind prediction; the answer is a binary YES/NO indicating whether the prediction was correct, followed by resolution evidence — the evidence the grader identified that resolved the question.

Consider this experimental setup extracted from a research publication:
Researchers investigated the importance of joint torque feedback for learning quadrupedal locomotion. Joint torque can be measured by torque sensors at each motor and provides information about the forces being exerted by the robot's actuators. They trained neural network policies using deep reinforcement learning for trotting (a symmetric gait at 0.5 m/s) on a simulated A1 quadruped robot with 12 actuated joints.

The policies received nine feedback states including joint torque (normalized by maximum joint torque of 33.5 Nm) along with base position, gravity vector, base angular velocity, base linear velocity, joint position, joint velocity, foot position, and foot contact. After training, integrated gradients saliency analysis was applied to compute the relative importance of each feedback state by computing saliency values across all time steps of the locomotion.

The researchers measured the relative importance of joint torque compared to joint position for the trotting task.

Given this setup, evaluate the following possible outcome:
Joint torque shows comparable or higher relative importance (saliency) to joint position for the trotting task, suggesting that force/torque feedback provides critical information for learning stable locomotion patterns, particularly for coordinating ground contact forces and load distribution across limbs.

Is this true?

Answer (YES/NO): NO